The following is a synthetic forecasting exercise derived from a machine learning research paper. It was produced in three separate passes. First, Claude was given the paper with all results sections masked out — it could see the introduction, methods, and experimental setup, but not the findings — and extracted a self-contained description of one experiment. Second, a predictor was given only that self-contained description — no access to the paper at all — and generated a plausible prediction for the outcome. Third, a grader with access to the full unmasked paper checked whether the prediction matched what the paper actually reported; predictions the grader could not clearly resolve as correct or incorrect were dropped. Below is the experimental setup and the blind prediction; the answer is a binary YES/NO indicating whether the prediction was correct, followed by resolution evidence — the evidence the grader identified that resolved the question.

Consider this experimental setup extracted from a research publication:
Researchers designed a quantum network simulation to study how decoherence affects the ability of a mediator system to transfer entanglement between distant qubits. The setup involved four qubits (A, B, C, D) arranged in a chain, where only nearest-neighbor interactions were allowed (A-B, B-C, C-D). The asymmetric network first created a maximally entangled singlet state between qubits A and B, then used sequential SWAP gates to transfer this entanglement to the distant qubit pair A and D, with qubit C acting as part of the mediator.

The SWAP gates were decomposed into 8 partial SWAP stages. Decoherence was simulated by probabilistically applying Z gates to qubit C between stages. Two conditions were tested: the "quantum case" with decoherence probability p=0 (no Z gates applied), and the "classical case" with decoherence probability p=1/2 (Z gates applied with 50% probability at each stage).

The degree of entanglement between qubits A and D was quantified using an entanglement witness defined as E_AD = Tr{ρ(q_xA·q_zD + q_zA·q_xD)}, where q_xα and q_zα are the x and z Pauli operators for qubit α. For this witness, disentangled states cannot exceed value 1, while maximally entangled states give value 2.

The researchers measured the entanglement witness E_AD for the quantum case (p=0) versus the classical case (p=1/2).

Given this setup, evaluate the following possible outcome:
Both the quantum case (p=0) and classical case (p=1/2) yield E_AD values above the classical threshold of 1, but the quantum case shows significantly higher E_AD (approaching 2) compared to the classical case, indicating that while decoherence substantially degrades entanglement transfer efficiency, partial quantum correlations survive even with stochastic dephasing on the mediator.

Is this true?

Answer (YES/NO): NO